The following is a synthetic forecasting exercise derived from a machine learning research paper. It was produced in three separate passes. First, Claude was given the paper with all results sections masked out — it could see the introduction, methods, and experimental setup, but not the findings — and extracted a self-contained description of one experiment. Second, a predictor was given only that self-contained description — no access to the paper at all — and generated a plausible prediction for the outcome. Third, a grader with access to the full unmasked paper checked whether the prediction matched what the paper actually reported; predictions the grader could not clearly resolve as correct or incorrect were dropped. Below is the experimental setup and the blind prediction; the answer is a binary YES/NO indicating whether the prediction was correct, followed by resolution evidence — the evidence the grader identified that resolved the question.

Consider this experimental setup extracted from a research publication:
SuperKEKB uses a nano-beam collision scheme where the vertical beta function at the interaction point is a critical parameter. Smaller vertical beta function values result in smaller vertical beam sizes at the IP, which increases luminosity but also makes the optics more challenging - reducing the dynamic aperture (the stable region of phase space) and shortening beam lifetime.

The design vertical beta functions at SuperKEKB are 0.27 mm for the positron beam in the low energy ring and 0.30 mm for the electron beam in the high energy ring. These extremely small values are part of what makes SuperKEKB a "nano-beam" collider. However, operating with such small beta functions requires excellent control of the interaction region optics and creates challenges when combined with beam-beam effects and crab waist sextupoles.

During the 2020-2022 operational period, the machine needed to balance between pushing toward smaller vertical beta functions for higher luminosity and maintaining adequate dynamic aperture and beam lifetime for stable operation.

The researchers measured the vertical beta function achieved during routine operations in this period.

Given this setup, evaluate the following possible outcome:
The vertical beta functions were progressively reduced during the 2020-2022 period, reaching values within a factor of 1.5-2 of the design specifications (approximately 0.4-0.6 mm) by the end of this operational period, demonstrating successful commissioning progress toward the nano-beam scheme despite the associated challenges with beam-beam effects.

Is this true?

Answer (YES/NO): NO